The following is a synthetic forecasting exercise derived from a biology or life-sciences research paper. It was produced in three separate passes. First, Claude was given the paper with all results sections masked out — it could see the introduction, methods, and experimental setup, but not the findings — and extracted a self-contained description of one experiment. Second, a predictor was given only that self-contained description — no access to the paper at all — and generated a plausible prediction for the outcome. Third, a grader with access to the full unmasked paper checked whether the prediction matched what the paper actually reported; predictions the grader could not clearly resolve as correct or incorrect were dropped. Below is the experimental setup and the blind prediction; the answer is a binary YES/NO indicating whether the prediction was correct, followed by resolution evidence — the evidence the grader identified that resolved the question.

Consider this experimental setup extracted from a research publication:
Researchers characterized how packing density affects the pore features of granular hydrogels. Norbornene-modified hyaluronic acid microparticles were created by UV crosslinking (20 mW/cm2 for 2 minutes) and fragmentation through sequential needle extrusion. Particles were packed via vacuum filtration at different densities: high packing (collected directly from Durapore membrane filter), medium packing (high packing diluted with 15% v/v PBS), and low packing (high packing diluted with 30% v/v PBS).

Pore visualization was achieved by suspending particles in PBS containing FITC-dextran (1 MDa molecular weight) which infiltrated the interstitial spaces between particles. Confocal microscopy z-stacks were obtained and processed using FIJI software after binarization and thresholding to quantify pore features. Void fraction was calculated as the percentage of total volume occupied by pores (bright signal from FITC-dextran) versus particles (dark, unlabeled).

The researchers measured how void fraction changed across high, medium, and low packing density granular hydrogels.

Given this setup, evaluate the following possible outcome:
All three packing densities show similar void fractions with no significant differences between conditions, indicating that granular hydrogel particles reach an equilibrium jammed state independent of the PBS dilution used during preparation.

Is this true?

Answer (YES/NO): NO